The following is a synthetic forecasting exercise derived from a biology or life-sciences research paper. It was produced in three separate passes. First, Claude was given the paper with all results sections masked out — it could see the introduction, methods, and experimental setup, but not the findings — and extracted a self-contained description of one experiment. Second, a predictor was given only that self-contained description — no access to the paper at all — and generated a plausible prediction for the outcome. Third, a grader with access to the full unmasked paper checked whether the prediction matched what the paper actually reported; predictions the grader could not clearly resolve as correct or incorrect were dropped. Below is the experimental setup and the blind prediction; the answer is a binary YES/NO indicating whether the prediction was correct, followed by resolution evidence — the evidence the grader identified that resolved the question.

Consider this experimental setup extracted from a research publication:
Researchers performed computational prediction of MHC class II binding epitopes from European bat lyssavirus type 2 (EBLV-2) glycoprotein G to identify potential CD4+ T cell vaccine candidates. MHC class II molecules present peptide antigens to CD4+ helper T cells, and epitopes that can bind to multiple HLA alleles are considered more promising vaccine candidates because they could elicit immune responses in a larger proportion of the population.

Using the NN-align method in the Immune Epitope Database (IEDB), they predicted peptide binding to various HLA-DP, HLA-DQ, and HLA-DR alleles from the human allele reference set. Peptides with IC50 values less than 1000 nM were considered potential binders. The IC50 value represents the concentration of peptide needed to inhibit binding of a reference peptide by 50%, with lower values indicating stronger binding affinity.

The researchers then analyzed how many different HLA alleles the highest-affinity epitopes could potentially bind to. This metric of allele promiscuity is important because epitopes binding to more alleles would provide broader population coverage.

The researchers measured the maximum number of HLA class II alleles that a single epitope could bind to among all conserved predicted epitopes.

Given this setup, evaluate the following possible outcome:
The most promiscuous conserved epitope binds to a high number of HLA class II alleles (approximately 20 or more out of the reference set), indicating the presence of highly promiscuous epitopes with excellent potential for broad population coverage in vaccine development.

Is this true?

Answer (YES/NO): NO